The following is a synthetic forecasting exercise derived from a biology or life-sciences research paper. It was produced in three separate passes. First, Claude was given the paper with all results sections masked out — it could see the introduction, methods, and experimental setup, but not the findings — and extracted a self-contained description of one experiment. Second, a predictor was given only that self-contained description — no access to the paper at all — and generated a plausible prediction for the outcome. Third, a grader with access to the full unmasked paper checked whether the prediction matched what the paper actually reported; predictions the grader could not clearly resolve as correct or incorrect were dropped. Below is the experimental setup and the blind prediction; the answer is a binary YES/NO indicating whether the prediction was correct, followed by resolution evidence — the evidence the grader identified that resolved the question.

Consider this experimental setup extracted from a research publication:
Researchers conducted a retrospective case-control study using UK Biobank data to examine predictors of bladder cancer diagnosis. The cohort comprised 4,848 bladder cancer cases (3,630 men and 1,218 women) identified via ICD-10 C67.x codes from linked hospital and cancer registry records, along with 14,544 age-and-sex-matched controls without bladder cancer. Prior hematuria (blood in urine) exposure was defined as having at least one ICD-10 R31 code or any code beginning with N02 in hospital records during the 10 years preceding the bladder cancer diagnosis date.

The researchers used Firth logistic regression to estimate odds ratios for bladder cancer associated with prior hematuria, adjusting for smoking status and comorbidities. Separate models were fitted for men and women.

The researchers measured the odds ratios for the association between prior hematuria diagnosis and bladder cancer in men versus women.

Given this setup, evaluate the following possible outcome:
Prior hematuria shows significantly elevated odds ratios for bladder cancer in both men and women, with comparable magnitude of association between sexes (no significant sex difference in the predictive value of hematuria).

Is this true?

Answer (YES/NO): NO